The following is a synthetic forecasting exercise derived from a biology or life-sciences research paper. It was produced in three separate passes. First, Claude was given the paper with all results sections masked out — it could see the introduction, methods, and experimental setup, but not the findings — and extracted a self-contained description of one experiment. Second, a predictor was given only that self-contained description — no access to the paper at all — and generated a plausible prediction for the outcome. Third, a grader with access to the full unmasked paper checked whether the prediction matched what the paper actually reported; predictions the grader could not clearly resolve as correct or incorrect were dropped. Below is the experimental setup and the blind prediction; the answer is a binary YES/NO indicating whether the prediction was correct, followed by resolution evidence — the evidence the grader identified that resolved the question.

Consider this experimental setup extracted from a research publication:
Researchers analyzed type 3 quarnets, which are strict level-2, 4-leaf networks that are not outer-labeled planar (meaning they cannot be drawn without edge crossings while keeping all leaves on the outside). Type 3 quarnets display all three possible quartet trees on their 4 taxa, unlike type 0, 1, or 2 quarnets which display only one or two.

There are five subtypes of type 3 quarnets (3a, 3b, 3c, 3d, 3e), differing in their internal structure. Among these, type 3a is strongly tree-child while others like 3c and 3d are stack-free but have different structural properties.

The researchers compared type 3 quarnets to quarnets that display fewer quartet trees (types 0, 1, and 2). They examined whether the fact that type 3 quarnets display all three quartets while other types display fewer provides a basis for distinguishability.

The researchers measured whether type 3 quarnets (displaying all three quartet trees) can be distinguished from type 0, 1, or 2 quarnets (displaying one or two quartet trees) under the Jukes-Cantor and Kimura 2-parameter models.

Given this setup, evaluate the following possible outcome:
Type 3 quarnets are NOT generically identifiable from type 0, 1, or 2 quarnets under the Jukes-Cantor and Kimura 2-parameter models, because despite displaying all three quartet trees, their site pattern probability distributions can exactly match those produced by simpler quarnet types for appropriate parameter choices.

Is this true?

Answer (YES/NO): NO